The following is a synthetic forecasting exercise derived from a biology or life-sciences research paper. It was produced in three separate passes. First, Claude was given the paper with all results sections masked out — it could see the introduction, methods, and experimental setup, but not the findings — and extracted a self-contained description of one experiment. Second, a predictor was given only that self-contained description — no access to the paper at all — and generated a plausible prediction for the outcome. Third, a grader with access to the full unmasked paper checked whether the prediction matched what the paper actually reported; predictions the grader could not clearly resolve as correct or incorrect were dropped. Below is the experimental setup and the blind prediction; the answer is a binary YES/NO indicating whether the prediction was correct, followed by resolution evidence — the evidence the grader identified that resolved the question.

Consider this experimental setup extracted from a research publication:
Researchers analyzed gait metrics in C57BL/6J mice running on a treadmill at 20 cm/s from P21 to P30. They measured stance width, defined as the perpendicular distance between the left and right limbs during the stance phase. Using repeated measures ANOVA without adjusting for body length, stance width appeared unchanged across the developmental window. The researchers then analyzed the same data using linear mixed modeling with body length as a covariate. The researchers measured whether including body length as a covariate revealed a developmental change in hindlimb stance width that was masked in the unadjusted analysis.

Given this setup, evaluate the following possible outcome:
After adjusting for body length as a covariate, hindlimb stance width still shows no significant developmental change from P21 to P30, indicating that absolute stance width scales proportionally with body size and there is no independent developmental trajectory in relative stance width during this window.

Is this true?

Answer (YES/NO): NO